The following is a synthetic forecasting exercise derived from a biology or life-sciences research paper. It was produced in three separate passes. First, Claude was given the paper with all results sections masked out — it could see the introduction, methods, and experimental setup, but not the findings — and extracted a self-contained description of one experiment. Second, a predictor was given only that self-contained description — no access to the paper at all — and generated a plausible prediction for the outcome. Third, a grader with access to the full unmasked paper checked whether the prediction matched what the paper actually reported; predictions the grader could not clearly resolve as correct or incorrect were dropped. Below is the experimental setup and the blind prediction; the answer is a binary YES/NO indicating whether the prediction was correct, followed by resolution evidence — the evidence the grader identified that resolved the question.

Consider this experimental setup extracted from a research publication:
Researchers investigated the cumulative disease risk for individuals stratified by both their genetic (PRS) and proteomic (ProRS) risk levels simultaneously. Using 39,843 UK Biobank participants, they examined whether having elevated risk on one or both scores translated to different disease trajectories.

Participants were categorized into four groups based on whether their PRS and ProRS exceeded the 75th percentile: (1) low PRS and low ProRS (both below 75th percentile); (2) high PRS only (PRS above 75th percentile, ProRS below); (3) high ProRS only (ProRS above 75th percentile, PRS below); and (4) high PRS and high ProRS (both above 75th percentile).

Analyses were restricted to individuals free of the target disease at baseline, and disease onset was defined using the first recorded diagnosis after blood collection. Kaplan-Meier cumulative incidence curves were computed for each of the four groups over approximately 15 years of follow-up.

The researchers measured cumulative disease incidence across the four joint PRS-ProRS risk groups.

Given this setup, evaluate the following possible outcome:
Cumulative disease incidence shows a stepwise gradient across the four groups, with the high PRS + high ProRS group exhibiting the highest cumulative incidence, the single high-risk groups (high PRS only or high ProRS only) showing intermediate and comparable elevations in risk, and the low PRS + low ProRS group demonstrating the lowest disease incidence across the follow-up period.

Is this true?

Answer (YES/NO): NO